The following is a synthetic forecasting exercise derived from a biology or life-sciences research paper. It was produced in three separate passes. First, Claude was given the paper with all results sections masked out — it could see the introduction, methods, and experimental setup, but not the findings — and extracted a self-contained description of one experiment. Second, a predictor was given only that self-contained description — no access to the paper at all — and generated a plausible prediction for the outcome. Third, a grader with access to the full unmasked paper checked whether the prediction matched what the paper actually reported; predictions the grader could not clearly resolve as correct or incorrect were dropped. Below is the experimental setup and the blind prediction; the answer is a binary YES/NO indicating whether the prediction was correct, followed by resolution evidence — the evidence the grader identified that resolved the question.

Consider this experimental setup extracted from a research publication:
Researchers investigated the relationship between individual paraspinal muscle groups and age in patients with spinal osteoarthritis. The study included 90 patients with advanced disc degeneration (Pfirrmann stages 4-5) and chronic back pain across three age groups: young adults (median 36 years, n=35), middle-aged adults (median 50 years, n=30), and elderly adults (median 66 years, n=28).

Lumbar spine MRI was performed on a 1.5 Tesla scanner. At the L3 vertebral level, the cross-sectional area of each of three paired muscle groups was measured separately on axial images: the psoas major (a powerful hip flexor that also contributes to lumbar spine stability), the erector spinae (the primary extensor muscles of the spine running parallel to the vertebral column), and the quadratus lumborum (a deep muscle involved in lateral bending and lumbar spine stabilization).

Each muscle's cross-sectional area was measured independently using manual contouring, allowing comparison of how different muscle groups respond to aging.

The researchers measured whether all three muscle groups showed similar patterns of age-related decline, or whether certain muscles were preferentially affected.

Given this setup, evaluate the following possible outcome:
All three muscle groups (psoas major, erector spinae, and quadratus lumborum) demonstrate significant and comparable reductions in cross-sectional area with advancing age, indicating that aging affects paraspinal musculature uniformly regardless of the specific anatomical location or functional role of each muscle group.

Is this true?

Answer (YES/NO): NO